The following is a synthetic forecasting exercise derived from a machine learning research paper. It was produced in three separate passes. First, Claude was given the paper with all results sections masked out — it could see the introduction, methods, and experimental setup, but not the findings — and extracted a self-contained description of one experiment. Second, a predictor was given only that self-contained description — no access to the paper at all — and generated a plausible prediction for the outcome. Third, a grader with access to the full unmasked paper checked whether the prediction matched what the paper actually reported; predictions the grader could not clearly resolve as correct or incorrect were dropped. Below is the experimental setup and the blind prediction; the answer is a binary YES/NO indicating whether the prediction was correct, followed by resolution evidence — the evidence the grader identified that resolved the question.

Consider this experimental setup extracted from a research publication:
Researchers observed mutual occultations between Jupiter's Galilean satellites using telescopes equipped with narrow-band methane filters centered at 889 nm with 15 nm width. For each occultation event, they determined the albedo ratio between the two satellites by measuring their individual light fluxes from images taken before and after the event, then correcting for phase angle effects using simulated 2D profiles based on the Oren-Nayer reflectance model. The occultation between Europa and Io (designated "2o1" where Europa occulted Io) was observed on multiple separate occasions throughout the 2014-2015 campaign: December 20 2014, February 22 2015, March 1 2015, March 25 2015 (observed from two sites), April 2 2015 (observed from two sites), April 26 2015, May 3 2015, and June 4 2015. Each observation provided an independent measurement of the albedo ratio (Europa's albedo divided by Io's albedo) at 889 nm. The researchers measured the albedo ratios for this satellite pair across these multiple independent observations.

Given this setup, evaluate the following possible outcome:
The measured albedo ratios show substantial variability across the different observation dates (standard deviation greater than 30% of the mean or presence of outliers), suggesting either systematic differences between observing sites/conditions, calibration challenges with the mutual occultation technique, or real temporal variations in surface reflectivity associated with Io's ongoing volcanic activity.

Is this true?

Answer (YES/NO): NO